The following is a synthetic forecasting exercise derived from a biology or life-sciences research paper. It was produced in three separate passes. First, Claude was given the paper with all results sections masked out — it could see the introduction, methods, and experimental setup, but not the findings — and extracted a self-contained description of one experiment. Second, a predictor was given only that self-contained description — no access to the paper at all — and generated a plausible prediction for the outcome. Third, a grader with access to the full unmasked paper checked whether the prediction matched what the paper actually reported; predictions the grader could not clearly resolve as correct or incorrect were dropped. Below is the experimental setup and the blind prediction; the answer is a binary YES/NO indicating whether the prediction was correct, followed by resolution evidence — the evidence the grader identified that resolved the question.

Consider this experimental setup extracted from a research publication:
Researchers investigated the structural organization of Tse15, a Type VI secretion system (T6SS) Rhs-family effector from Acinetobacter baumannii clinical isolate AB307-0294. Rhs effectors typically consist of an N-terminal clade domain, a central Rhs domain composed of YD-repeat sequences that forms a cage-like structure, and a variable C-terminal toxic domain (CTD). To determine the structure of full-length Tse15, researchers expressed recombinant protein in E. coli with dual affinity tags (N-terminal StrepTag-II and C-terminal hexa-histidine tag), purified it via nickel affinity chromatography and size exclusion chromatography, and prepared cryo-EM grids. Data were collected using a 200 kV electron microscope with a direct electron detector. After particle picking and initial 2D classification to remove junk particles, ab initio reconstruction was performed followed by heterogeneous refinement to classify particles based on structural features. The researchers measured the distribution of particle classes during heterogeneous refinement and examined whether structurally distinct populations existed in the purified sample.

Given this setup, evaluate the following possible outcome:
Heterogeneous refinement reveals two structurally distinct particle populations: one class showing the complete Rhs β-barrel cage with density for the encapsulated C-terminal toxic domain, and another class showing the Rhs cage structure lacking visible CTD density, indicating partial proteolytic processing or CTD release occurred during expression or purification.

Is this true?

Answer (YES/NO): NO